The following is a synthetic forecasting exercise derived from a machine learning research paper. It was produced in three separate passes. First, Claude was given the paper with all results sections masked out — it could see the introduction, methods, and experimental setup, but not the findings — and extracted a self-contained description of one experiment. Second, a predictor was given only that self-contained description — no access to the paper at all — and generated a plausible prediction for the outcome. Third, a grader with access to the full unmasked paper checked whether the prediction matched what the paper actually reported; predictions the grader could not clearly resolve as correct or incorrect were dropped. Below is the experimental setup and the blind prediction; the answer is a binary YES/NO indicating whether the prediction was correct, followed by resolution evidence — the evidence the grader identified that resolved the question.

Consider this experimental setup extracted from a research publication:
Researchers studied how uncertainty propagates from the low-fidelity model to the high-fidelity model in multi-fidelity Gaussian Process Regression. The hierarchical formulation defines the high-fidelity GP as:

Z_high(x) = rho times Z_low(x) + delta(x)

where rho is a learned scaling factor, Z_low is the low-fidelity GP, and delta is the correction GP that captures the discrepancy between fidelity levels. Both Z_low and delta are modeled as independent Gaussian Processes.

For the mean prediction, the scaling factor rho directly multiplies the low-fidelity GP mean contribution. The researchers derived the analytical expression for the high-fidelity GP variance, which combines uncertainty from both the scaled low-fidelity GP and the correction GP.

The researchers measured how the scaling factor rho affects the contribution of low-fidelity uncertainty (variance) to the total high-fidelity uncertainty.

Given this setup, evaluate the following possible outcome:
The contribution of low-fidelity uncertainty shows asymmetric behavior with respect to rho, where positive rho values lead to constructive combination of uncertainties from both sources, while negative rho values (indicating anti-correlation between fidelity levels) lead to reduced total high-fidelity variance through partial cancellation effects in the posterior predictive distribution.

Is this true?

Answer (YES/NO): NO